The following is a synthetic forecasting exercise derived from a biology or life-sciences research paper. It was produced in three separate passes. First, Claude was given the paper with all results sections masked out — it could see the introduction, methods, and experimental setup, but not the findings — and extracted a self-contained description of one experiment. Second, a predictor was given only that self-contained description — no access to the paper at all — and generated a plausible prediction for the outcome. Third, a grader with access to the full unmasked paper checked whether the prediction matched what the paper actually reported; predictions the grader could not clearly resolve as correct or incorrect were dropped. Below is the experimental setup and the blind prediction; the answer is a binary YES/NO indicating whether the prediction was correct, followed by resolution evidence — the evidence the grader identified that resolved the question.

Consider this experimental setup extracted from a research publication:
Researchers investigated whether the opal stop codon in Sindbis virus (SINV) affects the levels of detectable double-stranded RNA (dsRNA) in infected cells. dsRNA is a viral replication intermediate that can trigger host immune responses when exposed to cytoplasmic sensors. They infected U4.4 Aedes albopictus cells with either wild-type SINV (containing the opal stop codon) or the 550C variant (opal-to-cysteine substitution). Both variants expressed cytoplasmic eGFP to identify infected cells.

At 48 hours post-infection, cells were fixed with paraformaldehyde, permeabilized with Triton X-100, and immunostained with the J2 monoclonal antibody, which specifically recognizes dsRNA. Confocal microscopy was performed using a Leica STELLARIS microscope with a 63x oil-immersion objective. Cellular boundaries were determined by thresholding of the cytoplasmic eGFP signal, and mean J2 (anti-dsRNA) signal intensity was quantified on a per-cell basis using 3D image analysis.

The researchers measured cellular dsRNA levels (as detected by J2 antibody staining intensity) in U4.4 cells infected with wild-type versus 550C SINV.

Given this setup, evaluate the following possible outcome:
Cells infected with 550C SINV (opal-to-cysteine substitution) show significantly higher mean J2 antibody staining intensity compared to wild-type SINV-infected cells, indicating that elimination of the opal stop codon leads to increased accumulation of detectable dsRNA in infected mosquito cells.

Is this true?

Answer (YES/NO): YES